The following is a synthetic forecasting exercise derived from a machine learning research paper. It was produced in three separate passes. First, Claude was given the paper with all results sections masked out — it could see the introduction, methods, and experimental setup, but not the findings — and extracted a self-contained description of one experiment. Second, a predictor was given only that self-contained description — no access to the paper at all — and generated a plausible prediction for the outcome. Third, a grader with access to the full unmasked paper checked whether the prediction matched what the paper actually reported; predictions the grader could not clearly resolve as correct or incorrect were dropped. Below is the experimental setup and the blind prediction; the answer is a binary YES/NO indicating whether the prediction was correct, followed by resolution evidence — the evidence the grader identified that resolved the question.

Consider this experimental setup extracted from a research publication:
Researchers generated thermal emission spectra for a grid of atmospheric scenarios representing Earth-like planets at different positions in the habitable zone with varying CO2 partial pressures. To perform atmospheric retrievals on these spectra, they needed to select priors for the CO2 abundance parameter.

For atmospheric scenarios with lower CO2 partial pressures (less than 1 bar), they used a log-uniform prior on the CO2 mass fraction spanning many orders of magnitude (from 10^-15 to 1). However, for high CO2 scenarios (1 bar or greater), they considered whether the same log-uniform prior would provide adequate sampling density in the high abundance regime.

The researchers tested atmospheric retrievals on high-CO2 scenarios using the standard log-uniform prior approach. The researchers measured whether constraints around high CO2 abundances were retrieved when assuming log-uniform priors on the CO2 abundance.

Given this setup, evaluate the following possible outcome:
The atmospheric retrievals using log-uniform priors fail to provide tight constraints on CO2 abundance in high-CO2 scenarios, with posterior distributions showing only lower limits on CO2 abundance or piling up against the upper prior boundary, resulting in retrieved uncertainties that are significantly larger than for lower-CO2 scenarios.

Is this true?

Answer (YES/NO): NO